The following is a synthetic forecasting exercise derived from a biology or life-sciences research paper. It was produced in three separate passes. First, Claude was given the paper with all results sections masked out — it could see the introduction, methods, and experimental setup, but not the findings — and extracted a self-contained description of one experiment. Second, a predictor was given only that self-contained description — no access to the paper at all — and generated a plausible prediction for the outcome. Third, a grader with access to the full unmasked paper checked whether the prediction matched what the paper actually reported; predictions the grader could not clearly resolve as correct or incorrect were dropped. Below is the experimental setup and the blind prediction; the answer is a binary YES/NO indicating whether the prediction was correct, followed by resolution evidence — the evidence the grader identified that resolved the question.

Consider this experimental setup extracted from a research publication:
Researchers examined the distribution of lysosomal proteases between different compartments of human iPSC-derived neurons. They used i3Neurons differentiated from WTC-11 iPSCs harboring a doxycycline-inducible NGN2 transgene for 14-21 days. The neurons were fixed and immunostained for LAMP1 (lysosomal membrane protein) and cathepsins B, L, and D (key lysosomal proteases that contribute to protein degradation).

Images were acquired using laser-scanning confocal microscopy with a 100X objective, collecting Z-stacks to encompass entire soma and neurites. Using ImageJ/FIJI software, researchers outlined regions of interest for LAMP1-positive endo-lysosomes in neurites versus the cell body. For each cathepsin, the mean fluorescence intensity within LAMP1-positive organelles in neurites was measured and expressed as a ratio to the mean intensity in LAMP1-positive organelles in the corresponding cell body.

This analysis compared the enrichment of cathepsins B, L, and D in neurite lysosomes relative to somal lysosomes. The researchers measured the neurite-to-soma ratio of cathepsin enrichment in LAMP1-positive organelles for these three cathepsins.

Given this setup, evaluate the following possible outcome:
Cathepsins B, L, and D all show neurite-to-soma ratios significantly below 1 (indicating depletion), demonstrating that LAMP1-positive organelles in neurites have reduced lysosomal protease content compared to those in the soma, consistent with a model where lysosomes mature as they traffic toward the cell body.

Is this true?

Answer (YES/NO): YES